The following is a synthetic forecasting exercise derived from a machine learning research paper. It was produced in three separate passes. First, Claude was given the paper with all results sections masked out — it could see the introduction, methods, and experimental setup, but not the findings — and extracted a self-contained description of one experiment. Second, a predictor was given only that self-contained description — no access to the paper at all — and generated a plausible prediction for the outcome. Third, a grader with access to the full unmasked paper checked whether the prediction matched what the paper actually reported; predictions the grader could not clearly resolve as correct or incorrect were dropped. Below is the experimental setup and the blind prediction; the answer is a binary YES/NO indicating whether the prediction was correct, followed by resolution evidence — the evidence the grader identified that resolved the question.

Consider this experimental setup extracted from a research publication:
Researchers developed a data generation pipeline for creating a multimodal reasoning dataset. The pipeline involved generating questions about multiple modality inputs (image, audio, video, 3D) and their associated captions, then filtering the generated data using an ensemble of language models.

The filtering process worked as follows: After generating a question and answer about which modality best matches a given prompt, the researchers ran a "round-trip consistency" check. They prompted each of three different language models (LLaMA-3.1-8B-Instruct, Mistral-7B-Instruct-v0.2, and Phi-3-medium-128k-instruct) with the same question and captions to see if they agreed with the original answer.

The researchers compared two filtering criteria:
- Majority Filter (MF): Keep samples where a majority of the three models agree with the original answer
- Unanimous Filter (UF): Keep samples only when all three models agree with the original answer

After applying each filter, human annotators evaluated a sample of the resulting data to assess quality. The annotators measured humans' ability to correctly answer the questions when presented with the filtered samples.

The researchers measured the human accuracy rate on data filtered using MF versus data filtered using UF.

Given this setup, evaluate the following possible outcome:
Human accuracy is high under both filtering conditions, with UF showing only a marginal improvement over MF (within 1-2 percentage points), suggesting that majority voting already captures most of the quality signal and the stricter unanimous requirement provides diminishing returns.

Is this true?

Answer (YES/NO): NO